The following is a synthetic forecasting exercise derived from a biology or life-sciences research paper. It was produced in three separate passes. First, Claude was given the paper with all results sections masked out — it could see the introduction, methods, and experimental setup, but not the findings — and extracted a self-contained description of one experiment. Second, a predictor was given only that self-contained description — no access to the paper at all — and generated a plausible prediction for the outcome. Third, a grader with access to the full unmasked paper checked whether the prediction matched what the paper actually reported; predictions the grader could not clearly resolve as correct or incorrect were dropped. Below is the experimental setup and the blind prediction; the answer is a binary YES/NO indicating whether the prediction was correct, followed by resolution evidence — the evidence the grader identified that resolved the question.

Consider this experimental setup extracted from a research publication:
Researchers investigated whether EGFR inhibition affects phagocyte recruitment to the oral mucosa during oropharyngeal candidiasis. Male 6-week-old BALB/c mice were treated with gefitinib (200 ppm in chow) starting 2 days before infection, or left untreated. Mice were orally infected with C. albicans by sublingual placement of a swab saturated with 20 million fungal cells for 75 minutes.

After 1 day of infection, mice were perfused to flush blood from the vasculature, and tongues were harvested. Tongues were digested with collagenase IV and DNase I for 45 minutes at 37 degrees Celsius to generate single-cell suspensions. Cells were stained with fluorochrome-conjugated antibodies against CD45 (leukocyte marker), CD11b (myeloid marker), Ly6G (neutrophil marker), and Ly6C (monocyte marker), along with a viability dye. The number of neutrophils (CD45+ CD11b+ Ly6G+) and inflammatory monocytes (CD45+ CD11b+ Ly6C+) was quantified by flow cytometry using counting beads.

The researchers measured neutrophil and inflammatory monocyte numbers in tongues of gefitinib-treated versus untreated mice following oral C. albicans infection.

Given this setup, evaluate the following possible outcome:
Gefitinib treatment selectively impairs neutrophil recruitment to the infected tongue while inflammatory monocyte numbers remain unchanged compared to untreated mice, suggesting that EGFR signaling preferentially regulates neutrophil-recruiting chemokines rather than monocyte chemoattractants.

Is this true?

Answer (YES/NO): NO